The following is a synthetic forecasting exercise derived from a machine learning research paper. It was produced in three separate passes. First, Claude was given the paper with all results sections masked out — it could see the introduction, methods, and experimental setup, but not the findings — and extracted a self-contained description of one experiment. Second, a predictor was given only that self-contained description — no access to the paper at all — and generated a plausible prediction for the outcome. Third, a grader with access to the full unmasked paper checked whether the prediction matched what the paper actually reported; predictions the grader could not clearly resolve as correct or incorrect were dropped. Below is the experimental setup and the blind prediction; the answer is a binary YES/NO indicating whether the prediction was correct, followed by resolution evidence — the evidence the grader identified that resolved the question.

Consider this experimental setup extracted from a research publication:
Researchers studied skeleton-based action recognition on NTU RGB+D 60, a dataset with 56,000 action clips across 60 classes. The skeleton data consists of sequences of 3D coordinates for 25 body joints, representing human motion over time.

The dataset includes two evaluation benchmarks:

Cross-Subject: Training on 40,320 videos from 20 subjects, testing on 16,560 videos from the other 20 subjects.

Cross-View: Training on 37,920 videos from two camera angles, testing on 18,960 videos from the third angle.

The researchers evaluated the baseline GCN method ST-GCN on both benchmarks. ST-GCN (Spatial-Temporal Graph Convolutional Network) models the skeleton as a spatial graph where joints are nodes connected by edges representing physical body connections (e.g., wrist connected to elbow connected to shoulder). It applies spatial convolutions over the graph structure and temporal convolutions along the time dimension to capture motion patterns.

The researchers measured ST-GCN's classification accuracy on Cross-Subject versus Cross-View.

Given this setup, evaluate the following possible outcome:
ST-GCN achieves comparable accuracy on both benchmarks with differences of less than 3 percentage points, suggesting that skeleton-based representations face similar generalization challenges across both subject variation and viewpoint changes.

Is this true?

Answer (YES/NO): NO